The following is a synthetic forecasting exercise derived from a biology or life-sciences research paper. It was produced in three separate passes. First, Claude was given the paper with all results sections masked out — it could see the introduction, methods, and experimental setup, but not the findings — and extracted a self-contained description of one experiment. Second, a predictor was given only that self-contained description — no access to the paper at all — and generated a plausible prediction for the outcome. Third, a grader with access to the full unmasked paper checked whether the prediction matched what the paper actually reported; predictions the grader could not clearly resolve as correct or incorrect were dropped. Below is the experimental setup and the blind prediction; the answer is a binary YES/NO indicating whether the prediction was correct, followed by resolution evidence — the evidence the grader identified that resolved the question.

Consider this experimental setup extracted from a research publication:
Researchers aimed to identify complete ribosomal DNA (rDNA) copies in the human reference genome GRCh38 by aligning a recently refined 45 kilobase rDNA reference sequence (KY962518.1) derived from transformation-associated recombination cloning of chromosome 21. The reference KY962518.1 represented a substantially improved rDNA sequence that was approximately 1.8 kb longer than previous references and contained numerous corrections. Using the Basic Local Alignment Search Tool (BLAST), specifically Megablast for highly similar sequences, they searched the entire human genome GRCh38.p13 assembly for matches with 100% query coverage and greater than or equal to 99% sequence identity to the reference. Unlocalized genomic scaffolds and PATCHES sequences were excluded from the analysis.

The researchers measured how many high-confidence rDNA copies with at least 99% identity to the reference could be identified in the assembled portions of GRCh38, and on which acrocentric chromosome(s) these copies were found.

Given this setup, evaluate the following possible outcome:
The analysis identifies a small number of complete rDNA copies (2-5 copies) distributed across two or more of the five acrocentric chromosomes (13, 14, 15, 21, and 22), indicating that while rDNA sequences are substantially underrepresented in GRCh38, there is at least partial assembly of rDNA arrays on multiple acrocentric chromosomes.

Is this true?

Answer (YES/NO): NO